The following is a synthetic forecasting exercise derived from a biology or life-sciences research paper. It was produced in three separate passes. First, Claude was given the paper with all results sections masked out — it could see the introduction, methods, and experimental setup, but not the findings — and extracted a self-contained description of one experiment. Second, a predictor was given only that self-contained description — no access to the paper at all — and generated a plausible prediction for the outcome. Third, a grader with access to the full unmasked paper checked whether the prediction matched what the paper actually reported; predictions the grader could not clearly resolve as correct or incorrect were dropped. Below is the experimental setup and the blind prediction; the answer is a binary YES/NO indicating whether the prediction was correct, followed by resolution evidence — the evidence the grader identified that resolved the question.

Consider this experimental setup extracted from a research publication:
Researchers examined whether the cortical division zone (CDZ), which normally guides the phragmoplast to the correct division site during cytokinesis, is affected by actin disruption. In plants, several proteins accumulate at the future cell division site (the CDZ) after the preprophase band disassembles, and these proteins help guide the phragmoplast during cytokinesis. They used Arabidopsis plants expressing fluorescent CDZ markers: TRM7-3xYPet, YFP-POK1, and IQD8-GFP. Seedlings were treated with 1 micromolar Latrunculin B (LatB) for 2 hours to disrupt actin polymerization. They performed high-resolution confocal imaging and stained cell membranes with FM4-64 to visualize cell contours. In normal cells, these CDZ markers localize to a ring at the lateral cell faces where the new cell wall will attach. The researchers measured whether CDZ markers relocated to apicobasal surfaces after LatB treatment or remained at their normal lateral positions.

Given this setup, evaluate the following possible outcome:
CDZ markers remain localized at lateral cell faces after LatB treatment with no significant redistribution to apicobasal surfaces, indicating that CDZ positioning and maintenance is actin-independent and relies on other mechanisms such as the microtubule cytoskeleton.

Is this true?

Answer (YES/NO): YES